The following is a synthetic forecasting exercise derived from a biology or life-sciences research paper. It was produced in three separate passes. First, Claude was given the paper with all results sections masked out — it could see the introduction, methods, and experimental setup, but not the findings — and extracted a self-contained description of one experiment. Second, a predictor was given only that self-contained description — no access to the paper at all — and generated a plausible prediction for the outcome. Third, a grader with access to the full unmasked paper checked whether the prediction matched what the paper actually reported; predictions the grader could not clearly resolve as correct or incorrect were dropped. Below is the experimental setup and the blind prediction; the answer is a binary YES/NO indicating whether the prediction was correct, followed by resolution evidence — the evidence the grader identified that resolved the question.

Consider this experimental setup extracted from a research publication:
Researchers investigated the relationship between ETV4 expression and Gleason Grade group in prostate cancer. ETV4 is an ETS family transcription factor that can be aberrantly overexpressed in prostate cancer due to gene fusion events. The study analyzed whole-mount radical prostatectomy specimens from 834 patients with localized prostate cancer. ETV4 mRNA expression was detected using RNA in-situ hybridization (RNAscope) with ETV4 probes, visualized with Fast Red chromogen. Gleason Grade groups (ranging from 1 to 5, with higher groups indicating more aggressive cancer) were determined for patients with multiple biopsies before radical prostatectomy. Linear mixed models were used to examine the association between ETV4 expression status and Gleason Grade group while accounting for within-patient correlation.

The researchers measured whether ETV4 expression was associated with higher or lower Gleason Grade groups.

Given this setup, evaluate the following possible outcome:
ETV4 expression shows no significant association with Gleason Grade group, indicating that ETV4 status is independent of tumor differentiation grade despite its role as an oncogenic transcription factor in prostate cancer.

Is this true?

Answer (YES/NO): NO